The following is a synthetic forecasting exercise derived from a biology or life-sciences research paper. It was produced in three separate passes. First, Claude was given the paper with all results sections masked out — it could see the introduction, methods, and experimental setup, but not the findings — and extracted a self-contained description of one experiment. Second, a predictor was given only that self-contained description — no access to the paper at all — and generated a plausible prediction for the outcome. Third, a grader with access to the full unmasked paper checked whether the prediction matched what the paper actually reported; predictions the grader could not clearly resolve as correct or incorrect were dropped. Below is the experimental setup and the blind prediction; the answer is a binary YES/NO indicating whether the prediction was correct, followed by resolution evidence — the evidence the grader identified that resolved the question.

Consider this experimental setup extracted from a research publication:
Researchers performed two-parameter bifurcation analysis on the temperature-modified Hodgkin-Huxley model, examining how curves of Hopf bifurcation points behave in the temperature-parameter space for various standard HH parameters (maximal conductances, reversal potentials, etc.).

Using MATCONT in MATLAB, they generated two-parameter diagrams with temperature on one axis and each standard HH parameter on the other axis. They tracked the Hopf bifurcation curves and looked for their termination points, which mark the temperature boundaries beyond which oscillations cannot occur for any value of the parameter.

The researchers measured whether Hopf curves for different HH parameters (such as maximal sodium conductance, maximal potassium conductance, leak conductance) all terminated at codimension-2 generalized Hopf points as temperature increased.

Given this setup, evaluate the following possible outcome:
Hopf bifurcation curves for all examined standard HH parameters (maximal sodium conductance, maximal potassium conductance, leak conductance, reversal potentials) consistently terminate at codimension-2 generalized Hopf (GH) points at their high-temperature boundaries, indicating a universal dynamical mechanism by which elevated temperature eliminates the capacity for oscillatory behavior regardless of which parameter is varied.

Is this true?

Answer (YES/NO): NO